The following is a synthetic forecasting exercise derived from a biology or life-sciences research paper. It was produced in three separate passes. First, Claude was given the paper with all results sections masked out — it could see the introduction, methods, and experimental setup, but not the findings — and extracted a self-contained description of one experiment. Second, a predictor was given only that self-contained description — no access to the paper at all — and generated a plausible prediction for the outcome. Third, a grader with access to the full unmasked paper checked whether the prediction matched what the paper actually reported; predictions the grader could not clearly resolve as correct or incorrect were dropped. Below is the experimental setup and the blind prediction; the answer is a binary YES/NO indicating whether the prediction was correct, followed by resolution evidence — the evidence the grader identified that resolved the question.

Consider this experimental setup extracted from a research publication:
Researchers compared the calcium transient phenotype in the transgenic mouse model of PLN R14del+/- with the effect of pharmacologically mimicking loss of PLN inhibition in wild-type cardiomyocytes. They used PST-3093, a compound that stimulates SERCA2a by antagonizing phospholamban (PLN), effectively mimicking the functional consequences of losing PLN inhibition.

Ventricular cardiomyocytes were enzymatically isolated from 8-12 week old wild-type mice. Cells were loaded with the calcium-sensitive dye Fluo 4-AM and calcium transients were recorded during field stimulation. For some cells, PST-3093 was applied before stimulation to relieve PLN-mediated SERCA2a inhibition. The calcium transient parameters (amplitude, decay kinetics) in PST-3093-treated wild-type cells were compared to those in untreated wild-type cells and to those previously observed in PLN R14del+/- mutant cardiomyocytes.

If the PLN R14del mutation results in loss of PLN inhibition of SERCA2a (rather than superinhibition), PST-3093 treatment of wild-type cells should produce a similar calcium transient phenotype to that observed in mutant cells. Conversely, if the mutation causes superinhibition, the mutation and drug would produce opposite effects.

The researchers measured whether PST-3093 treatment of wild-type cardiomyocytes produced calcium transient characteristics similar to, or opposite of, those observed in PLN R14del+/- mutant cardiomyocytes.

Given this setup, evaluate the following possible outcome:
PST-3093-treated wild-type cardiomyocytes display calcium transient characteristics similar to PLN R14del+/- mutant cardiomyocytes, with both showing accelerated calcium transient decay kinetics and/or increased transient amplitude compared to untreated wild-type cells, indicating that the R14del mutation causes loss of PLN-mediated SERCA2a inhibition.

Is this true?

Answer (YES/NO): YES